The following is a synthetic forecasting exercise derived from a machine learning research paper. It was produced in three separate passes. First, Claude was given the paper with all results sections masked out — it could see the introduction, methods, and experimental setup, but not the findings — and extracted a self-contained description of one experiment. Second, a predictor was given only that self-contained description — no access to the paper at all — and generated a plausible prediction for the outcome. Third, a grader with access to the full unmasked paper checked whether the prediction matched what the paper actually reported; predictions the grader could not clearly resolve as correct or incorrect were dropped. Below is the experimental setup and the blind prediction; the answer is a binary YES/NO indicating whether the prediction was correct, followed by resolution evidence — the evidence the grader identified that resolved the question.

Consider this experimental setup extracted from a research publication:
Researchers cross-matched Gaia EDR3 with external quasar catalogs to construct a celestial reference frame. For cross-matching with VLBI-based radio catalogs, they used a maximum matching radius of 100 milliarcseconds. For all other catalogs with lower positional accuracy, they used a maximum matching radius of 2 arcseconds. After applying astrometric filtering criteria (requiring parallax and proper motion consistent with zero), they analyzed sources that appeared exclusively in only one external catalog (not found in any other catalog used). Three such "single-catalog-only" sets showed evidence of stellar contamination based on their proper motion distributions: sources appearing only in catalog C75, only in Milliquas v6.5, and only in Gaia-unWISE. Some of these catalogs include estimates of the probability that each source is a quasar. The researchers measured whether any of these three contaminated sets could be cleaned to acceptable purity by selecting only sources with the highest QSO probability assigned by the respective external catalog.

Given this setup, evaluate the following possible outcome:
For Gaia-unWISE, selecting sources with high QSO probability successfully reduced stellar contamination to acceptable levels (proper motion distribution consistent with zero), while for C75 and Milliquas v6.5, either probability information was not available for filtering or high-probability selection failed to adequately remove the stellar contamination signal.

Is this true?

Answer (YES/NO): YES